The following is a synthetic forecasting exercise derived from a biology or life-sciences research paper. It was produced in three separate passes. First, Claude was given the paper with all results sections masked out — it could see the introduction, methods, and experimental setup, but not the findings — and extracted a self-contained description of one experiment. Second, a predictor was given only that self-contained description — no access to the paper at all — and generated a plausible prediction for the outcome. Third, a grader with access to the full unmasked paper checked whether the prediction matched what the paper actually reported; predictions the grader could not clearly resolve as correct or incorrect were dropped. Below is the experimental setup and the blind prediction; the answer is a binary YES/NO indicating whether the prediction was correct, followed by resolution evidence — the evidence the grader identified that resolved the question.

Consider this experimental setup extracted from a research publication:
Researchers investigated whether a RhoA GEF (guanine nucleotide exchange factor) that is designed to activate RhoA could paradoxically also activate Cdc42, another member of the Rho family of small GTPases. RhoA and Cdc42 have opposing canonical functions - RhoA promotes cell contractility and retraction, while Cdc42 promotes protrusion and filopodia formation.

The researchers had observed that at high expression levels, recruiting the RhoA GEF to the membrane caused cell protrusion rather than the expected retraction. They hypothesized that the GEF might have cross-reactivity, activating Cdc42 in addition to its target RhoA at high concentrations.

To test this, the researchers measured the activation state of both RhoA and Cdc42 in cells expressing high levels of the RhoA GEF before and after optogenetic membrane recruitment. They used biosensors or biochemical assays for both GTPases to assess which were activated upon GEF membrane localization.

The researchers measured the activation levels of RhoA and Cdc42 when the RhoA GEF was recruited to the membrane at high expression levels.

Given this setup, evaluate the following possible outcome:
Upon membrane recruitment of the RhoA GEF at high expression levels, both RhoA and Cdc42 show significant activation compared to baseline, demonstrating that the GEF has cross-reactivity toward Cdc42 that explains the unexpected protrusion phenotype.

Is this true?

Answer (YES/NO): NO